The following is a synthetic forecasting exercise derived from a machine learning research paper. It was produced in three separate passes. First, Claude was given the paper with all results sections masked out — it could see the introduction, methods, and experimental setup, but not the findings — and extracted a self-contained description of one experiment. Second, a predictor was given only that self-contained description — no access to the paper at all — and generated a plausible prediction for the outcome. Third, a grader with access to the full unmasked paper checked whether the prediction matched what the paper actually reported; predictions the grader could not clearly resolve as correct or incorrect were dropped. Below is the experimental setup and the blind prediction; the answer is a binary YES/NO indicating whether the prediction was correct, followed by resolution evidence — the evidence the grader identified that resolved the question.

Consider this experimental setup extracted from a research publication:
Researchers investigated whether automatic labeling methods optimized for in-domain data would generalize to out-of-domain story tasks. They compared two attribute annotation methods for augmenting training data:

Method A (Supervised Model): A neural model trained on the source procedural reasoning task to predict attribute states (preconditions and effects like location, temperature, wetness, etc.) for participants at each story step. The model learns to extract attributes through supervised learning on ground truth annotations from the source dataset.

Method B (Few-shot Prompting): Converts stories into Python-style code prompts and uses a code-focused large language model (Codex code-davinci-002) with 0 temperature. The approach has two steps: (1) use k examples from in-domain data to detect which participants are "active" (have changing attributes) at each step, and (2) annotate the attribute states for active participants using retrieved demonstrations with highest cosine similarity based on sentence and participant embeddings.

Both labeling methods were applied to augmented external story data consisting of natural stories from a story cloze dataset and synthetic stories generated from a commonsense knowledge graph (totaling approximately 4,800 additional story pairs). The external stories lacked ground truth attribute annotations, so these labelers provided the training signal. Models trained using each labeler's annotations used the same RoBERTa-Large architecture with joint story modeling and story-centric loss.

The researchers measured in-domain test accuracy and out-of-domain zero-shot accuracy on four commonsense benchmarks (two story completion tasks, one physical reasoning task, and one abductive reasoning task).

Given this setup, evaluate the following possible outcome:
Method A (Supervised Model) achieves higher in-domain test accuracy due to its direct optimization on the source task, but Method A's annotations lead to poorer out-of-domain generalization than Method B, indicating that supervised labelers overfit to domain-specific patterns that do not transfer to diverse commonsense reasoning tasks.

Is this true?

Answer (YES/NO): YES